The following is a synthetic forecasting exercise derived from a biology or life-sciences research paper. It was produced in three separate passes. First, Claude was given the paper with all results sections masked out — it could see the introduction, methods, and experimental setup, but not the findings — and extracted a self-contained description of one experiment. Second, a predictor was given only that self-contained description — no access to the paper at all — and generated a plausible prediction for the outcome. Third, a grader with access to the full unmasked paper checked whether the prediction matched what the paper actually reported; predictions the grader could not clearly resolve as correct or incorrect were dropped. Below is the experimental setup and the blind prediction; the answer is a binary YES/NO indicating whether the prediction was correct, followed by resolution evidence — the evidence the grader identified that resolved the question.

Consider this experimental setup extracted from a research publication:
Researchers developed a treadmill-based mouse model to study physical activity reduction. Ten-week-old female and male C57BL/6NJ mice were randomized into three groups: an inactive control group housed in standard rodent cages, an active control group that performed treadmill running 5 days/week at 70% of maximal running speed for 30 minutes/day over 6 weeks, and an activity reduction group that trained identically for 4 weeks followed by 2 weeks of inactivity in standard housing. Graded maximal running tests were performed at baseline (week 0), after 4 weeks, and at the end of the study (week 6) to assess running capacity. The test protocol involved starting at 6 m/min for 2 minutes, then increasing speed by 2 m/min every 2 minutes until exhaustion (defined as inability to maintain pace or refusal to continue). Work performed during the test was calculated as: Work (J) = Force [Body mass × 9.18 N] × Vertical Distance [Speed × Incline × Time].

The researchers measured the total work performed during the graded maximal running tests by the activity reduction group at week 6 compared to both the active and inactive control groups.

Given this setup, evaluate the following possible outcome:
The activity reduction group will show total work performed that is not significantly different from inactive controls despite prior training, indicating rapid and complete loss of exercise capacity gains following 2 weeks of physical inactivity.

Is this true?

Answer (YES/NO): NO